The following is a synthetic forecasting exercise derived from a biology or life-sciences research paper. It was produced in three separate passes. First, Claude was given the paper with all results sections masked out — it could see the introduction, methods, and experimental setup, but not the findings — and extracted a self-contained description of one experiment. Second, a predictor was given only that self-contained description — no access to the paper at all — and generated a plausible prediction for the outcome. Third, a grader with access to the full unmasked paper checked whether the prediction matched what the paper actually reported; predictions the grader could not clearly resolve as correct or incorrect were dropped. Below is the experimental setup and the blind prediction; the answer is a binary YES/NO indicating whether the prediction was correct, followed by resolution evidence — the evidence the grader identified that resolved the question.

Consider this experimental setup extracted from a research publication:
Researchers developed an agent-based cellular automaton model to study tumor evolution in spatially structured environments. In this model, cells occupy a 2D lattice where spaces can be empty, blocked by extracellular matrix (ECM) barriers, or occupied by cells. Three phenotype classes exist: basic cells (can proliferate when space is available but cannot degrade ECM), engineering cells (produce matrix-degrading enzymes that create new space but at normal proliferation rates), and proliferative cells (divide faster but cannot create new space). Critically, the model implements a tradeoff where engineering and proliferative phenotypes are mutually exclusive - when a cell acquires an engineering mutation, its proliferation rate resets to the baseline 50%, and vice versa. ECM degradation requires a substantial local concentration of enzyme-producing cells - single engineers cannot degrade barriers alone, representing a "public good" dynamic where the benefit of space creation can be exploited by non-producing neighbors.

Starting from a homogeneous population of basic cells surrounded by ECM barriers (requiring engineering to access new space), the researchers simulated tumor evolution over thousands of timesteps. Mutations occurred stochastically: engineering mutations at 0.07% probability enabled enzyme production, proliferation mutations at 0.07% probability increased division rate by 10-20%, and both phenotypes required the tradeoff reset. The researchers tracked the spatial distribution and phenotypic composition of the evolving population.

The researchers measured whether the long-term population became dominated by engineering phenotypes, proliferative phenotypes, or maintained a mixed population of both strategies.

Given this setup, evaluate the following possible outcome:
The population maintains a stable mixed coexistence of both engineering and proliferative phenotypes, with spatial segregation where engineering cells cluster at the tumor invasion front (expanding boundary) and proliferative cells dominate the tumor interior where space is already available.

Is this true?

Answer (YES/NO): NO